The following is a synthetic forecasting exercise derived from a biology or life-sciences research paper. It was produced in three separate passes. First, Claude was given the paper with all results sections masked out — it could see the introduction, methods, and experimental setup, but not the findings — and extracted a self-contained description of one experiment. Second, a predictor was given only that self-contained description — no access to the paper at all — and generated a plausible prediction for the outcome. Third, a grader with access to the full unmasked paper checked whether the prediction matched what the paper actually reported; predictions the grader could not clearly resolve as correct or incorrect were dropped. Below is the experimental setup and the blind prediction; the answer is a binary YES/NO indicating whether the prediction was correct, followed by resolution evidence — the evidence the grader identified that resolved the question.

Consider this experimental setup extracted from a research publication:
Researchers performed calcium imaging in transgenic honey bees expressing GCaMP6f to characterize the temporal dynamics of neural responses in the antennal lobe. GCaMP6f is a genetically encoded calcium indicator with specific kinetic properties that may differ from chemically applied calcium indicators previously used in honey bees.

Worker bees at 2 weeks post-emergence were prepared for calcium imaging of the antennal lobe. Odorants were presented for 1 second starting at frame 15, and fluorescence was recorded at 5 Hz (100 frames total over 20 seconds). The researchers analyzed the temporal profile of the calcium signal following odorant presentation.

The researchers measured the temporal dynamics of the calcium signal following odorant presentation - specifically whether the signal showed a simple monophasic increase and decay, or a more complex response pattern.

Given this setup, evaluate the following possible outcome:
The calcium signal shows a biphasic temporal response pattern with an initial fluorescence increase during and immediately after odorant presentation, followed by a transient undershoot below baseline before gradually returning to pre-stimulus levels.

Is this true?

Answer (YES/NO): YES